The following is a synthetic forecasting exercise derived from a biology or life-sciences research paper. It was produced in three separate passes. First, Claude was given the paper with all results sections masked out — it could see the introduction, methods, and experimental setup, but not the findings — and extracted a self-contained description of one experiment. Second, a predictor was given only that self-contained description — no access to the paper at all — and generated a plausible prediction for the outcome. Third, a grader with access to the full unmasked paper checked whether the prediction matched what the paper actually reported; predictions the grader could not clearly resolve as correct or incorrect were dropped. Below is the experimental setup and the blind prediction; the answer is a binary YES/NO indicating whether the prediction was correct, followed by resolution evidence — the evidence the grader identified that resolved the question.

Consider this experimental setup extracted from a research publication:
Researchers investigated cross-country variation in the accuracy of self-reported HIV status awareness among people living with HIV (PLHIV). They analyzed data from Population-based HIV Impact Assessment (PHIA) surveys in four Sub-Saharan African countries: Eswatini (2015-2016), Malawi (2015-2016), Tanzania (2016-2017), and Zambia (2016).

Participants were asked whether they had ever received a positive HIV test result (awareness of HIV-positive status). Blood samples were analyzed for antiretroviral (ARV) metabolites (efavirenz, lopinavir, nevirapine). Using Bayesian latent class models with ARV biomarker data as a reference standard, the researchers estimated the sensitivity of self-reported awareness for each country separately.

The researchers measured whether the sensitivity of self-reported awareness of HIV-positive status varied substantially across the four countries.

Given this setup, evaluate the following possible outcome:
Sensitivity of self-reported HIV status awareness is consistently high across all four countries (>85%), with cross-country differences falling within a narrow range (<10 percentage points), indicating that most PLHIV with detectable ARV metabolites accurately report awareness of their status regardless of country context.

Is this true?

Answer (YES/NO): YES